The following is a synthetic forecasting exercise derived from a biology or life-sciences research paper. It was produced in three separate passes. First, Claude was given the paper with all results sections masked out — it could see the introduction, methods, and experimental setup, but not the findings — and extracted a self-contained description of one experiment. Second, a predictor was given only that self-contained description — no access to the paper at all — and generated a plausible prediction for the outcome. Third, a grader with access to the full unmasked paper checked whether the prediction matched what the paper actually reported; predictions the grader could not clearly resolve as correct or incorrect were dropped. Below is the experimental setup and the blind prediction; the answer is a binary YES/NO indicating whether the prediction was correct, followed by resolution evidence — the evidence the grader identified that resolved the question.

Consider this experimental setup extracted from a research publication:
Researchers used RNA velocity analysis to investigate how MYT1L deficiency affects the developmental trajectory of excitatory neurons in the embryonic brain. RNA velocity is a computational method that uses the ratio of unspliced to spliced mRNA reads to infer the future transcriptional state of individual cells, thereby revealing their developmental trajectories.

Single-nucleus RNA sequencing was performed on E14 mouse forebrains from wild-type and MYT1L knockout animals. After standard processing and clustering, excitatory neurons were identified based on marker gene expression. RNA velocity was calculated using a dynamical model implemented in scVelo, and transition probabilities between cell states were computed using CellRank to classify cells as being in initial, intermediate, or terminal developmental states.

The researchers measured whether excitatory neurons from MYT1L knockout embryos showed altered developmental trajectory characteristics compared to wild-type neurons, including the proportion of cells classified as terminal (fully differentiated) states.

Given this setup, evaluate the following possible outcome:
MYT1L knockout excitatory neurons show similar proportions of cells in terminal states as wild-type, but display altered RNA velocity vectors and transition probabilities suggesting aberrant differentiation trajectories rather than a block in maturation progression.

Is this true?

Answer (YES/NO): NO